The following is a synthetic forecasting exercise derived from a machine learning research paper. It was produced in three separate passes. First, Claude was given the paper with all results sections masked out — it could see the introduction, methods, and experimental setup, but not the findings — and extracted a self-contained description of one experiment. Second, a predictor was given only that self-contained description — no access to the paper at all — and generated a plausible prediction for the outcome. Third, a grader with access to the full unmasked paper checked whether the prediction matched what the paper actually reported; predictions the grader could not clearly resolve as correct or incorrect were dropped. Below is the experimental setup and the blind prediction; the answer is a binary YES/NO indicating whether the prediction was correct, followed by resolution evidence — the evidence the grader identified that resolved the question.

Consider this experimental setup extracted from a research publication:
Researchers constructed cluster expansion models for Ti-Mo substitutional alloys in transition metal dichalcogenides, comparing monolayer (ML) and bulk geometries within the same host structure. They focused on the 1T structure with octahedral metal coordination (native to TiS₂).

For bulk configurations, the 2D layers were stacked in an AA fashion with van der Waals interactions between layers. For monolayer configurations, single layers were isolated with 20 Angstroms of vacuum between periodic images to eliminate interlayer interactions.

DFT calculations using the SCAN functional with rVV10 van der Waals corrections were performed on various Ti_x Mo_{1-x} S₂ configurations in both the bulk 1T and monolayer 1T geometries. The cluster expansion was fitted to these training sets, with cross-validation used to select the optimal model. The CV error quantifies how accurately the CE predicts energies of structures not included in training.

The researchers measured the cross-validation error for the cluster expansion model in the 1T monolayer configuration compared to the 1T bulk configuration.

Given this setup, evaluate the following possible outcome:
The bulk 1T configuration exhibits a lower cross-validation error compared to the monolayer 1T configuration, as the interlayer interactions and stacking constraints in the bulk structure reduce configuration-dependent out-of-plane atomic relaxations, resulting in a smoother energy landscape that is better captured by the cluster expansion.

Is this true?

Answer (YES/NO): YES